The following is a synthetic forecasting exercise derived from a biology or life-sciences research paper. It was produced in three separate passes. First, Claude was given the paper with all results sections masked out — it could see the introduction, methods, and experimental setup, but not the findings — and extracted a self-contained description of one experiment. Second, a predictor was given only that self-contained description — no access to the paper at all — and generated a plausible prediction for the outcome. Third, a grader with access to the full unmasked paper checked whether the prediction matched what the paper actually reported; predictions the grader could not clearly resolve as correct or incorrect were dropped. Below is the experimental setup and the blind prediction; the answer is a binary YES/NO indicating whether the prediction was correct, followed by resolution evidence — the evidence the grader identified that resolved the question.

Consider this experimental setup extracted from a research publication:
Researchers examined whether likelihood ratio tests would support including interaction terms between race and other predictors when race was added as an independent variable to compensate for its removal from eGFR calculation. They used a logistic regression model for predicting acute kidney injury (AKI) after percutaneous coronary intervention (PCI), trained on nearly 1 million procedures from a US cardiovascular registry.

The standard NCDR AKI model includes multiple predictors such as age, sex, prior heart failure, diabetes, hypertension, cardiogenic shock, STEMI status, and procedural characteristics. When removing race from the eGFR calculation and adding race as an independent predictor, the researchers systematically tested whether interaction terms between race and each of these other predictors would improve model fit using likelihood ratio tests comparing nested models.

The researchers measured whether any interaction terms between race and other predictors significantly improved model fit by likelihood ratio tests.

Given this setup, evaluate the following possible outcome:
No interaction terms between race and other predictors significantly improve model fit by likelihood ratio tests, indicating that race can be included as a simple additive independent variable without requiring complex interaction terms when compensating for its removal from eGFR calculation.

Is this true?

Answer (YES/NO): NO